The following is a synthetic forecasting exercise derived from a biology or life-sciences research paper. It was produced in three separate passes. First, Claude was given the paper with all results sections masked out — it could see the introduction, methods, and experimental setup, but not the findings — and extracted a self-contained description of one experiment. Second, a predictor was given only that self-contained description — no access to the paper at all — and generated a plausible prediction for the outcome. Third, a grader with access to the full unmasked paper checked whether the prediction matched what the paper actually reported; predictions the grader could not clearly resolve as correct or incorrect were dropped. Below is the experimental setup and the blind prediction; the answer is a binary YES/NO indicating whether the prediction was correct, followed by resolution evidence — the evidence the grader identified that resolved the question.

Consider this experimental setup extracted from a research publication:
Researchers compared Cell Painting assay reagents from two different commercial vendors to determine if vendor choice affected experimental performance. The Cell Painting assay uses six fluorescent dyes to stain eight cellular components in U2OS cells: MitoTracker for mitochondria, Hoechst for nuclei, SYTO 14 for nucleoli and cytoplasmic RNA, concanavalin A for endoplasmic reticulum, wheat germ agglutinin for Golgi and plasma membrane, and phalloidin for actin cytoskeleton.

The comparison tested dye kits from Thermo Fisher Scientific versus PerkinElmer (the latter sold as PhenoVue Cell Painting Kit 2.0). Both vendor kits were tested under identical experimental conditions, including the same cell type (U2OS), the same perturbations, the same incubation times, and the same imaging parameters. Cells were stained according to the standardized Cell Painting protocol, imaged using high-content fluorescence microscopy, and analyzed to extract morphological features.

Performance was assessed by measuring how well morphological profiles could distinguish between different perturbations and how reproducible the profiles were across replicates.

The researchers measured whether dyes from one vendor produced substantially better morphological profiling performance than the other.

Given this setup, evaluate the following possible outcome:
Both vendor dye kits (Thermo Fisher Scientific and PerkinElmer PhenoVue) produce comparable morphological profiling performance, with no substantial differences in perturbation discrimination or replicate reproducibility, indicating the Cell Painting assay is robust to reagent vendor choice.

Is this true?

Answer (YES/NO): YES